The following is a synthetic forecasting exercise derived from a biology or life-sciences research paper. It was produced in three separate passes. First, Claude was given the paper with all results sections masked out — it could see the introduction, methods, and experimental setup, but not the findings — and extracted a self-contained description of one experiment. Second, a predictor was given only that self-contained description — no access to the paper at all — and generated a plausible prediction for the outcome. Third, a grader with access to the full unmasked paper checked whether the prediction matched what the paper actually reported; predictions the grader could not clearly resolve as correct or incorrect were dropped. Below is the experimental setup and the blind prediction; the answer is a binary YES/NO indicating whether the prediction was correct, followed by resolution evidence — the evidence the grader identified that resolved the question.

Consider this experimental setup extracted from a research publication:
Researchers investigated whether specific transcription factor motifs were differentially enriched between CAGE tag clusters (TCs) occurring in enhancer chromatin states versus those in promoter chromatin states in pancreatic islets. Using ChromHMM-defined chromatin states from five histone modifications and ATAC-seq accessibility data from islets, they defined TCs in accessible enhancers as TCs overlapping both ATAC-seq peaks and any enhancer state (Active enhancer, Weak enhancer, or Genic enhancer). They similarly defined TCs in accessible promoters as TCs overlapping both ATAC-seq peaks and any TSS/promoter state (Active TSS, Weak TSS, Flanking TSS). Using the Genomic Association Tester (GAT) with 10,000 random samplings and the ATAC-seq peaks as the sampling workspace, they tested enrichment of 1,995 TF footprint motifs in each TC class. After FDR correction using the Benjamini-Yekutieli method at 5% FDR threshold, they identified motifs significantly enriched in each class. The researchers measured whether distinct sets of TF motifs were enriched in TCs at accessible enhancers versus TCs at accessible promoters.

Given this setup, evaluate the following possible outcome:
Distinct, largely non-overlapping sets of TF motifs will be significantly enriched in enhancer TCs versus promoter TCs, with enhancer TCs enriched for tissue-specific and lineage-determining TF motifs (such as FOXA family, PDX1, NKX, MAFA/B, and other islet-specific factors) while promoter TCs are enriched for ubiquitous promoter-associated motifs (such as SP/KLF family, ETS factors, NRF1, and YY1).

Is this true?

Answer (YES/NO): NO